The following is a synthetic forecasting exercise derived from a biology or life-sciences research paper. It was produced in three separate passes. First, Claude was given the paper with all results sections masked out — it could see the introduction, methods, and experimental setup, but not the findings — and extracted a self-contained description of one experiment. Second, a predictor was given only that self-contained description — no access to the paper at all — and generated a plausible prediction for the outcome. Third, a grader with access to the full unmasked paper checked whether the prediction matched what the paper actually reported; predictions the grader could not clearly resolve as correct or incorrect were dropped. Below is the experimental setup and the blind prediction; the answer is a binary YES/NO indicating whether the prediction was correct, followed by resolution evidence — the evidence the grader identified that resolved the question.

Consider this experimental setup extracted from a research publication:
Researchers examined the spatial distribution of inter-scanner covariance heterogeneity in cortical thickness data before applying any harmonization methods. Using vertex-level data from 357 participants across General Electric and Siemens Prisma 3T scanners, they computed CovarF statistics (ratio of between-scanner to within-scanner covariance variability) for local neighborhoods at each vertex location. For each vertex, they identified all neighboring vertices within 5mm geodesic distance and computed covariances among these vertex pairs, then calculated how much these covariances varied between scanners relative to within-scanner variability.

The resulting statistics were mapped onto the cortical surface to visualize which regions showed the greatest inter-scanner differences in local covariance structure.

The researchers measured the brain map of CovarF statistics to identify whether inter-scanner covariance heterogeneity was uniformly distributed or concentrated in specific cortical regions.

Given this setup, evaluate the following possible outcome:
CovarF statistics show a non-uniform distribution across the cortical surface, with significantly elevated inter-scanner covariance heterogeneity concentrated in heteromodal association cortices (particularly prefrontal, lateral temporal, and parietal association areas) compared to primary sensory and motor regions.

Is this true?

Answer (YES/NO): NO